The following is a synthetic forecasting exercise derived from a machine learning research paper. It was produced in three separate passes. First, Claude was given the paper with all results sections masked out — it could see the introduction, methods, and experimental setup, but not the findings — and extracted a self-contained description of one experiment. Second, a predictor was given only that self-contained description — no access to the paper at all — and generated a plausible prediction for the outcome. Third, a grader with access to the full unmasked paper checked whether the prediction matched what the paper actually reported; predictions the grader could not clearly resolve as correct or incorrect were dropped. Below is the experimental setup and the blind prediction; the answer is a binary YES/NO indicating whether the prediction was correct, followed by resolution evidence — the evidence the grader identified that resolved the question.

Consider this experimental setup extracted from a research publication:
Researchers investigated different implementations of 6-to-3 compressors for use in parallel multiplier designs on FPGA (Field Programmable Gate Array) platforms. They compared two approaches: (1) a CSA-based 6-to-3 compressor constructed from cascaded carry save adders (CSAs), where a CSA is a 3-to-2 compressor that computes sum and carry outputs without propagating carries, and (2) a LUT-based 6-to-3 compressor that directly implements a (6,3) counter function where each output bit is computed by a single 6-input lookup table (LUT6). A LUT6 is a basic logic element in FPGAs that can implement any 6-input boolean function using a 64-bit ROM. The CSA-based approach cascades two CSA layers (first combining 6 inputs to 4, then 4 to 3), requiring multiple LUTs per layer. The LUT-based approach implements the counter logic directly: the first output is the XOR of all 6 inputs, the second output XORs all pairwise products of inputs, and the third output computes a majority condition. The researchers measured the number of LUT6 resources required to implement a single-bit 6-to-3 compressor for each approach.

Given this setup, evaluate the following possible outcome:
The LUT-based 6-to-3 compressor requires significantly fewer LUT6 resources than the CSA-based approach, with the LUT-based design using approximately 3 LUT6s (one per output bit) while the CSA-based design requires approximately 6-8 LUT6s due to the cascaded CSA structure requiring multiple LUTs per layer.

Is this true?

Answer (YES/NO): NO